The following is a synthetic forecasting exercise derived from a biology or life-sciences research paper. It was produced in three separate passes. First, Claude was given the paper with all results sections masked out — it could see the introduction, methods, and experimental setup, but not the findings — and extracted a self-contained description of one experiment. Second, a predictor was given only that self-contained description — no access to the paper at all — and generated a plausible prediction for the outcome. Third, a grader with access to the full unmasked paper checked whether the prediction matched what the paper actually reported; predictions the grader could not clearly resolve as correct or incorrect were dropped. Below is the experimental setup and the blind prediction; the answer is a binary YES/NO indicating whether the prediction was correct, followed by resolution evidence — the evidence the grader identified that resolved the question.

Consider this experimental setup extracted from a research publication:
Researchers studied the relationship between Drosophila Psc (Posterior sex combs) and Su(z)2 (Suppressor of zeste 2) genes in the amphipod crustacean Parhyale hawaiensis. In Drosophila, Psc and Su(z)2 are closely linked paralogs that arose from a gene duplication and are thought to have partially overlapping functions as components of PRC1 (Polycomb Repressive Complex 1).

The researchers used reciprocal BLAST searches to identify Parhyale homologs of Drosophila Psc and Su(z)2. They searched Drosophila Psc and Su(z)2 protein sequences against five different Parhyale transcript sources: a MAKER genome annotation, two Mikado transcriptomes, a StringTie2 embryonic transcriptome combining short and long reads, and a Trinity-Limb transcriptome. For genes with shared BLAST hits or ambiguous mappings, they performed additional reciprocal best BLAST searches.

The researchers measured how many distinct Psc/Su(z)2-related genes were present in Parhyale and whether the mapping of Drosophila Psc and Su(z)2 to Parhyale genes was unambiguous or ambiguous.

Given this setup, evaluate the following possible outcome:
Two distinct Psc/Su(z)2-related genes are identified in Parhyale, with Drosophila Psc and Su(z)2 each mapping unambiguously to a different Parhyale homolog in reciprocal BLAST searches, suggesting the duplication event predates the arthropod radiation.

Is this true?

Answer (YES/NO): NO